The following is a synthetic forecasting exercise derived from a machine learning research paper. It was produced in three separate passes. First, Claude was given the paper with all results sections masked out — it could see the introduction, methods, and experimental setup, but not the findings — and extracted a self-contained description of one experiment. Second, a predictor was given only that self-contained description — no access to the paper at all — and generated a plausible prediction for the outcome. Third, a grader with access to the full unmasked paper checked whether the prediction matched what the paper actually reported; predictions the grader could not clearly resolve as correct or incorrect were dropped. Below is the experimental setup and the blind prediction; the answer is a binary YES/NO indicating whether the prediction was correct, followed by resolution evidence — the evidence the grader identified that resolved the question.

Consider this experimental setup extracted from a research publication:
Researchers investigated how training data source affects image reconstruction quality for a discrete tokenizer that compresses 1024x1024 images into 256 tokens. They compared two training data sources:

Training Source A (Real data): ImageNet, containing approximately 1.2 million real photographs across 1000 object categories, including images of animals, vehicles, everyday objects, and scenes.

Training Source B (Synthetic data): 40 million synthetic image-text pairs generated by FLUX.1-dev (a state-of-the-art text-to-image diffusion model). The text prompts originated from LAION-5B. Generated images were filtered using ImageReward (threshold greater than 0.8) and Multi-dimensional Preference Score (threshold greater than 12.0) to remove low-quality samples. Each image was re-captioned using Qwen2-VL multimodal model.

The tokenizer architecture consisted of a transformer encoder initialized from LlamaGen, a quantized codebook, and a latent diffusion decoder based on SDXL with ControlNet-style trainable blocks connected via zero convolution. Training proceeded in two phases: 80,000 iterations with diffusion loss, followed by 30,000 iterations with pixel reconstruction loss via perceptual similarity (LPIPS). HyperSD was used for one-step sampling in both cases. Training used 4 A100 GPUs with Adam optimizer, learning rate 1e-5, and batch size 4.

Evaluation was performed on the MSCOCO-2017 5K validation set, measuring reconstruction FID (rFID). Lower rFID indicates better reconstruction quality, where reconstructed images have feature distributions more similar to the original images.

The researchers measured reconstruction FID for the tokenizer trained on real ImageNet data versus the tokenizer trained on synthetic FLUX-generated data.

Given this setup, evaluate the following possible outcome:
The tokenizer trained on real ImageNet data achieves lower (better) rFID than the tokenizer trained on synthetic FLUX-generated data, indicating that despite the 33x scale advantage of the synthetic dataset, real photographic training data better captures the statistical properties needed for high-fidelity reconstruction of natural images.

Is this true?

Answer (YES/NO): YES